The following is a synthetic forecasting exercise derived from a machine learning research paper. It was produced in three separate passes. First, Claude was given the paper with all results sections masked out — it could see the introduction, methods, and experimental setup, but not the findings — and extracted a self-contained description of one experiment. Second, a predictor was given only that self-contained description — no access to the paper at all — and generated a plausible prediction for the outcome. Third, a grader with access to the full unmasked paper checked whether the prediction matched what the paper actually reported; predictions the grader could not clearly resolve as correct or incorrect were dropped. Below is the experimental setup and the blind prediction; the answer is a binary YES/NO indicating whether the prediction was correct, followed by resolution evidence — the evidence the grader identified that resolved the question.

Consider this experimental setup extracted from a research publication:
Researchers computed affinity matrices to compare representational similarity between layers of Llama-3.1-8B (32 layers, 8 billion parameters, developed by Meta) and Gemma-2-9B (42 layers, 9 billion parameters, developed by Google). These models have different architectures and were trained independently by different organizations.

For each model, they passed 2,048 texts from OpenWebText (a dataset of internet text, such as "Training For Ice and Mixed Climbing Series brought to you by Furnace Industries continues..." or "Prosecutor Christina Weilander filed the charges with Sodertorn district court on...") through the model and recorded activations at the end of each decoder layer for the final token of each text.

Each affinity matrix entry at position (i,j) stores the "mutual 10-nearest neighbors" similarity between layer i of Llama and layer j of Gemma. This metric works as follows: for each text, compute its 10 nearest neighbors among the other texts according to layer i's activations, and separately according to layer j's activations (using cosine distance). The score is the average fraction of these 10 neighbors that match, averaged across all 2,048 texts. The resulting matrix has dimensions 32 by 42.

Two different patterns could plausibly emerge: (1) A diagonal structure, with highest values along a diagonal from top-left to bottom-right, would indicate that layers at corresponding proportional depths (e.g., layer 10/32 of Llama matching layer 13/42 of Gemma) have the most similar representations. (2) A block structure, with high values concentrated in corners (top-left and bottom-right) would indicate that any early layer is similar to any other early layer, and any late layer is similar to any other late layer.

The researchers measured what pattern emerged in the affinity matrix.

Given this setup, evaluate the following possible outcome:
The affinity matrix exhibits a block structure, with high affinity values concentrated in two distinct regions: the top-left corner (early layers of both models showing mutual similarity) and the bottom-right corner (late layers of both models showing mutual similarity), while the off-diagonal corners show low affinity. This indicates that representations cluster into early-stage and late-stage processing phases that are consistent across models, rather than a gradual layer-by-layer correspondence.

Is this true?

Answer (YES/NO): NO